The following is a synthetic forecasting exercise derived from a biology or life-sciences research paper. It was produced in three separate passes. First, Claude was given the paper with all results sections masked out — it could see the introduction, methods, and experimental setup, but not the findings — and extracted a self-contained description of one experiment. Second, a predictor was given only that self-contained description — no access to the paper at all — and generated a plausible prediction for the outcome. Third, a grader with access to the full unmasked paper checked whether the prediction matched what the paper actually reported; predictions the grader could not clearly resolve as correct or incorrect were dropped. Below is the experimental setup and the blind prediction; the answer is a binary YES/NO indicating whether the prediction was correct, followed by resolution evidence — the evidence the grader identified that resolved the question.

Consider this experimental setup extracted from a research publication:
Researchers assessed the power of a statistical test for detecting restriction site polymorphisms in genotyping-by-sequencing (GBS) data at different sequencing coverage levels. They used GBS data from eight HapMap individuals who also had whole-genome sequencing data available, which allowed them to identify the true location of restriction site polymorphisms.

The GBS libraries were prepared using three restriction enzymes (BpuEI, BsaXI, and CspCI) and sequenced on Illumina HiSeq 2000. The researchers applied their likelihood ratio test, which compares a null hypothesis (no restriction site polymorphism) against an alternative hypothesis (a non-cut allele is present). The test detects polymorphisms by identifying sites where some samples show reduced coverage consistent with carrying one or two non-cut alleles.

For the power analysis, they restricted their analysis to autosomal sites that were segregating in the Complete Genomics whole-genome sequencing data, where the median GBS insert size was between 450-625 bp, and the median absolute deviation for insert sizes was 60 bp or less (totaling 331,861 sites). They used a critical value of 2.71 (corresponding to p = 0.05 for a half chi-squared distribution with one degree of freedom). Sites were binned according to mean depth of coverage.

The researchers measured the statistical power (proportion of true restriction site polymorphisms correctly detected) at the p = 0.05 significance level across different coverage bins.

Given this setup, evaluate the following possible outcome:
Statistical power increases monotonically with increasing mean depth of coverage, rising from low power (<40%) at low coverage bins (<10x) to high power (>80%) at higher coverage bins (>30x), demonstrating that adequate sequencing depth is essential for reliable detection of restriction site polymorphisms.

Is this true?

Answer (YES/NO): NO